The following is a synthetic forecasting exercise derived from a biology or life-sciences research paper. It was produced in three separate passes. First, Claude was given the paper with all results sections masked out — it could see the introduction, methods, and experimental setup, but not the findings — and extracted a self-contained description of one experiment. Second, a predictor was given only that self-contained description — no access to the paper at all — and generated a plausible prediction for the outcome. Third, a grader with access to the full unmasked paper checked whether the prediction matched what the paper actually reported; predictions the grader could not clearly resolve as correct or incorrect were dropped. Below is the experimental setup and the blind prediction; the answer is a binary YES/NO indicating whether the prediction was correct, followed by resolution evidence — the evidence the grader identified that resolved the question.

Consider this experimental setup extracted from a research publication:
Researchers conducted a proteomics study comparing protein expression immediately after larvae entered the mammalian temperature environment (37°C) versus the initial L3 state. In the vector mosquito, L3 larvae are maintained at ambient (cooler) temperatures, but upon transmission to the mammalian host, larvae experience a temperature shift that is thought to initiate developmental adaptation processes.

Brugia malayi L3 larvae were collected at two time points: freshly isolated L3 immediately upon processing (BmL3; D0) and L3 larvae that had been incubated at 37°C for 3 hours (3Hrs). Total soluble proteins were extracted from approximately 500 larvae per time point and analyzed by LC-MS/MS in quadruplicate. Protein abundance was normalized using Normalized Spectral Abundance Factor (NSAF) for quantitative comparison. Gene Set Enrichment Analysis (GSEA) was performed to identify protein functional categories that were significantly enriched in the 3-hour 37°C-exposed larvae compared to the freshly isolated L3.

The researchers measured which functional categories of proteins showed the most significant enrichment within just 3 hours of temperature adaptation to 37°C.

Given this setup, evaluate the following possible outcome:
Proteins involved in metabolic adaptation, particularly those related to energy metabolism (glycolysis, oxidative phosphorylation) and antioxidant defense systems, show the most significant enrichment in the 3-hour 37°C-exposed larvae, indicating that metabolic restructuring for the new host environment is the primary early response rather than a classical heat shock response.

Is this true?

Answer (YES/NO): NO